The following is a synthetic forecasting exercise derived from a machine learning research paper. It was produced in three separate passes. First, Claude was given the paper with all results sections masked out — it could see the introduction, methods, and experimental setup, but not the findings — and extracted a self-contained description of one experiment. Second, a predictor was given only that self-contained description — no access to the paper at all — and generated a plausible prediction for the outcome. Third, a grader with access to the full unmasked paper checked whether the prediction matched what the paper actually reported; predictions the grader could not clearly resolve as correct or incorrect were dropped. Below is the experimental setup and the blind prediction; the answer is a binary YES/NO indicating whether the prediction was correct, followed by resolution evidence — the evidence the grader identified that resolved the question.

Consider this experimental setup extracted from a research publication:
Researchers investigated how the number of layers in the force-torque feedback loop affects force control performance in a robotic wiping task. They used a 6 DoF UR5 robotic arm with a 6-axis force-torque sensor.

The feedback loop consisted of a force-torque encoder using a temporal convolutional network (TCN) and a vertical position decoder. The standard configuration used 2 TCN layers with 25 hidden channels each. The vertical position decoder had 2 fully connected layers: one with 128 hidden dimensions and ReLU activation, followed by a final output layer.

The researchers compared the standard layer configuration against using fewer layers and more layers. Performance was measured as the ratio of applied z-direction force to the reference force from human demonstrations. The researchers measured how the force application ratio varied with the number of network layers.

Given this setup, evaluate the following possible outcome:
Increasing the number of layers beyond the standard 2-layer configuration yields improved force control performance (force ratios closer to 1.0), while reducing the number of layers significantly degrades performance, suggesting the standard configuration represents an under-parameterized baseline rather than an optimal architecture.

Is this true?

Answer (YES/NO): NO